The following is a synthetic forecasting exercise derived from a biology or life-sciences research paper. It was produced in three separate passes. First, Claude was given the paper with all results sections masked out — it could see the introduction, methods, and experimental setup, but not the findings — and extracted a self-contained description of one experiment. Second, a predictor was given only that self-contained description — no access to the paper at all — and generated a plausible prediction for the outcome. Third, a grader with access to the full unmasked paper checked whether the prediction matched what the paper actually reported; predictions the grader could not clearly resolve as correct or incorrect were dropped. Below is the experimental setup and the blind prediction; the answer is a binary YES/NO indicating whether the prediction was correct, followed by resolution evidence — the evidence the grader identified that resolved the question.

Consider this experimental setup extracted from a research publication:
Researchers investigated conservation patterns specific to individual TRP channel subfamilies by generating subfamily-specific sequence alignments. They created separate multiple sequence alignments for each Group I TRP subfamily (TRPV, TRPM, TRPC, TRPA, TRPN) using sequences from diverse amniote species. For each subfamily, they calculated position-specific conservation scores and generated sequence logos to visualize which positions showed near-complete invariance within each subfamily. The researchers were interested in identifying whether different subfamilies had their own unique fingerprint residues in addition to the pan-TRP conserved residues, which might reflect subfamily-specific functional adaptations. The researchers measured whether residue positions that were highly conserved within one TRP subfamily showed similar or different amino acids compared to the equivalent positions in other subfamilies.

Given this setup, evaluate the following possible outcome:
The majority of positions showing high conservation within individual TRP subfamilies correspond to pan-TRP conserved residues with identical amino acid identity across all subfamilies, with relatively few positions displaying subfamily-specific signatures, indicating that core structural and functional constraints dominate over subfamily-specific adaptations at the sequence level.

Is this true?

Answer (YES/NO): NO